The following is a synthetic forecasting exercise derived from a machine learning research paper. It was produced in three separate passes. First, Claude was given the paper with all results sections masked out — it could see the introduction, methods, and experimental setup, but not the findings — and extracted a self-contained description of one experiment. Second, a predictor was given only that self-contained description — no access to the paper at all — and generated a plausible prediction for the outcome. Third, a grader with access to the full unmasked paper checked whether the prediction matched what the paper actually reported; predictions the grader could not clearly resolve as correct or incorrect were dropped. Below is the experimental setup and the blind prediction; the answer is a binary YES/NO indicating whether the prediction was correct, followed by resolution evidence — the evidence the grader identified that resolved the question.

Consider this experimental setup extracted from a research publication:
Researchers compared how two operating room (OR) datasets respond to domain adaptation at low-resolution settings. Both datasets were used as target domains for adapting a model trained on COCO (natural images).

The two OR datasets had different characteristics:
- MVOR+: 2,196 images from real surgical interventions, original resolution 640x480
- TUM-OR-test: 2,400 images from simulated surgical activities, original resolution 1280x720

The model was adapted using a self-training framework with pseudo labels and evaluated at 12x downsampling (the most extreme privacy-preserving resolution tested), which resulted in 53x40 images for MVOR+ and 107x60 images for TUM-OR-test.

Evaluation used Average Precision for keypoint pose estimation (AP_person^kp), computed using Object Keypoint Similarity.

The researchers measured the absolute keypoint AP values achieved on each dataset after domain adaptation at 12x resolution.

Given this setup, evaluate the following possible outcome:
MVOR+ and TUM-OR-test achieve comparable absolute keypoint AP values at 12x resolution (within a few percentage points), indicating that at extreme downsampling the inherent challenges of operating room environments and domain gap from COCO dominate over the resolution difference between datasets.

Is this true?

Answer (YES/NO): NO